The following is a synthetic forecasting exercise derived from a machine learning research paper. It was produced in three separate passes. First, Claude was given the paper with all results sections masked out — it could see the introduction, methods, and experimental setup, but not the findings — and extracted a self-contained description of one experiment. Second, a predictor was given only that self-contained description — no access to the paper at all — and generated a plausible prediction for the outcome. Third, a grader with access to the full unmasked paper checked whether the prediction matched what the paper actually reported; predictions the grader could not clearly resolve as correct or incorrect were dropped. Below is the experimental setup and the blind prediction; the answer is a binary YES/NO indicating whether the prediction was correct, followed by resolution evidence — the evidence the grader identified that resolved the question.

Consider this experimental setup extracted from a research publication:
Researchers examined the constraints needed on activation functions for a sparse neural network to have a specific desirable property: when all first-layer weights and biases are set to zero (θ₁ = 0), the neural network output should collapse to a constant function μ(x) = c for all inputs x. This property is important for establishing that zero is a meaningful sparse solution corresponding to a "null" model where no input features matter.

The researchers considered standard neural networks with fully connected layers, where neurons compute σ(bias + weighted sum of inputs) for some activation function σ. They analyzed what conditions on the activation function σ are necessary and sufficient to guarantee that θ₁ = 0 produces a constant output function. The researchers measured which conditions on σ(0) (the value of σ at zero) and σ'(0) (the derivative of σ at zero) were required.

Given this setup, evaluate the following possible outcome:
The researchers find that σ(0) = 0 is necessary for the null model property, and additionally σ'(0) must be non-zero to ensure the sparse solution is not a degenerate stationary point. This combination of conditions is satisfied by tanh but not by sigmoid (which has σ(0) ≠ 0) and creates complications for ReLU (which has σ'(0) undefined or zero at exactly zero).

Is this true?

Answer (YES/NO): NO